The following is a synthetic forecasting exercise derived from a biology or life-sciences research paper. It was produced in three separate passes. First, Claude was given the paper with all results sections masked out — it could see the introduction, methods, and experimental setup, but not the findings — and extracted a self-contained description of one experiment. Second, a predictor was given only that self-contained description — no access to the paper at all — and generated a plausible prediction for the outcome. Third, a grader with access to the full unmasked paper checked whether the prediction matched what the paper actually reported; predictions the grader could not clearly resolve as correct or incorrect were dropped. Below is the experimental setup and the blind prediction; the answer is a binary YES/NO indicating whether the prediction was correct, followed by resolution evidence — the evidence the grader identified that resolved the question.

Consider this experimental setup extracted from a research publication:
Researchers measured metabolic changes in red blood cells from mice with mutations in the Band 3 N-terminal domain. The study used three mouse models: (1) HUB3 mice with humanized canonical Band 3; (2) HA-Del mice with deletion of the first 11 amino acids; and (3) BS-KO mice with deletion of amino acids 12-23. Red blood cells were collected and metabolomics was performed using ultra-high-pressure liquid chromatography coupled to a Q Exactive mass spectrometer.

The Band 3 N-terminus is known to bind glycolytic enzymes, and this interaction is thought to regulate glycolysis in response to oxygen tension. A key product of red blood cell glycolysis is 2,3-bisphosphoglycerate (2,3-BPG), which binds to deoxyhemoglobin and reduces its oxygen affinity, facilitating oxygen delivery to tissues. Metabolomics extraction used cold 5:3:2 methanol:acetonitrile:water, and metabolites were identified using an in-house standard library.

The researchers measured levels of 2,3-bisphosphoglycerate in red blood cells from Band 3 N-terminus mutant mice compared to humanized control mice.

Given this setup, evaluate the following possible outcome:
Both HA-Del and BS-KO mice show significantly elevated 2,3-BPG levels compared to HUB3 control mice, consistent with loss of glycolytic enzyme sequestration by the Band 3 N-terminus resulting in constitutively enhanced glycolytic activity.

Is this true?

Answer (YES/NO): NO